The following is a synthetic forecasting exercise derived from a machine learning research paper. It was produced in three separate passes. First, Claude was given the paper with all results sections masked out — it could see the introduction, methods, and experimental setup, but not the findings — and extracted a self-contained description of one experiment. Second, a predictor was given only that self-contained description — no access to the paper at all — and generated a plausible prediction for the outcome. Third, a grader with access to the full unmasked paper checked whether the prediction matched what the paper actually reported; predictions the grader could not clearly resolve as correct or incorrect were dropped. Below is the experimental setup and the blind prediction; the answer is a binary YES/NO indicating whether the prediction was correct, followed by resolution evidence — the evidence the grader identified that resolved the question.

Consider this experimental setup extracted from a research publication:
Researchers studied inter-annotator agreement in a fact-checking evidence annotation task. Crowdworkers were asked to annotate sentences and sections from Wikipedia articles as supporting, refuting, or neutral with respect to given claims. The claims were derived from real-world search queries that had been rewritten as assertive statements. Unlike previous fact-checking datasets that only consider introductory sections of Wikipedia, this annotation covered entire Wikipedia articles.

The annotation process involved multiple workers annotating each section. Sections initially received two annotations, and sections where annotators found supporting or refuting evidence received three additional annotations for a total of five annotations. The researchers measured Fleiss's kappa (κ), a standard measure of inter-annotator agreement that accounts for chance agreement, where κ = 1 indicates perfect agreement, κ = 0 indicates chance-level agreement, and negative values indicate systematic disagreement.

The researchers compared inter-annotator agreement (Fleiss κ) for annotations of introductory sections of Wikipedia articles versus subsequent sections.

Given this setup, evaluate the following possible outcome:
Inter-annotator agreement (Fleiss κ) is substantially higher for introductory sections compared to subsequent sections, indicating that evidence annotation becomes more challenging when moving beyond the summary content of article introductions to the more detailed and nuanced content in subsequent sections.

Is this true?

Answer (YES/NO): YES